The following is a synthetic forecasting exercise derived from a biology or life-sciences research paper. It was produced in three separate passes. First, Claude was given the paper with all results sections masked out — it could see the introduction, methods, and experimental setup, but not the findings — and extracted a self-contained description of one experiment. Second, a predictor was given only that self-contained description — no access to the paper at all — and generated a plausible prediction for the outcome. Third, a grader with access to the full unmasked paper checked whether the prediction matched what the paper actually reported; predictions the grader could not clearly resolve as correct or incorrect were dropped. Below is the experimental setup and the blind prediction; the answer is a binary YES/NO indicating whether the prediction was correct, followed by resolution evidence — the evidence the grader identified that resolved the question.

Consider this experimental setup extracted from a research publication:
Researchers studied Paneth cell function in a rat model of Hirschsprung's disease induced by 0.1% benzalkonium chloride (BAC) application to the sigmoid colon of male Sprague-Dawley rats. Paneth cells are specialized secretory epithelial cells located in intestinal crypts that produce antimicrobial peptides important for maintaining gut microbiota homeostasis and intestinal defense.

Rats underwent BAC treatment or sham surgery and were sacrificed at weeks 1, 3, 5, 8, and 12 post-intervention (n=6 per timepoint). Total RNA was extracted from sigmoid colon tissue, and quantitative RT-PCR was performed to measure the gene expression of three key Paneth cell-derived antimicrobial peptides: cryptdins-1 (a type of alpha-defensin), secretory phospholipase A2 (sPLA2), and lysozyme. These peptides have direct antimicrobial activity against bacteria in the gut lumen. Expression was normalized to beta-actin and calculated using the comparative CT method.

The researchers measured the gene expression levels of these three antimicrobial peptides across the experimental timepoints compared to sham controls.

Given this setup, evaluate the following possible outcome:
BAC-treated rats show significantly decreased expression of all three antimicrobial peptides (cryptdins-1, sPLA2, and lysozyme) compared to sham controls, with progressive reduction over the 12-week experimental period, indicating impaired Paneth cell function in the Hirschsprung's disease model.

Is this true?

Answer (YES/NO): NO